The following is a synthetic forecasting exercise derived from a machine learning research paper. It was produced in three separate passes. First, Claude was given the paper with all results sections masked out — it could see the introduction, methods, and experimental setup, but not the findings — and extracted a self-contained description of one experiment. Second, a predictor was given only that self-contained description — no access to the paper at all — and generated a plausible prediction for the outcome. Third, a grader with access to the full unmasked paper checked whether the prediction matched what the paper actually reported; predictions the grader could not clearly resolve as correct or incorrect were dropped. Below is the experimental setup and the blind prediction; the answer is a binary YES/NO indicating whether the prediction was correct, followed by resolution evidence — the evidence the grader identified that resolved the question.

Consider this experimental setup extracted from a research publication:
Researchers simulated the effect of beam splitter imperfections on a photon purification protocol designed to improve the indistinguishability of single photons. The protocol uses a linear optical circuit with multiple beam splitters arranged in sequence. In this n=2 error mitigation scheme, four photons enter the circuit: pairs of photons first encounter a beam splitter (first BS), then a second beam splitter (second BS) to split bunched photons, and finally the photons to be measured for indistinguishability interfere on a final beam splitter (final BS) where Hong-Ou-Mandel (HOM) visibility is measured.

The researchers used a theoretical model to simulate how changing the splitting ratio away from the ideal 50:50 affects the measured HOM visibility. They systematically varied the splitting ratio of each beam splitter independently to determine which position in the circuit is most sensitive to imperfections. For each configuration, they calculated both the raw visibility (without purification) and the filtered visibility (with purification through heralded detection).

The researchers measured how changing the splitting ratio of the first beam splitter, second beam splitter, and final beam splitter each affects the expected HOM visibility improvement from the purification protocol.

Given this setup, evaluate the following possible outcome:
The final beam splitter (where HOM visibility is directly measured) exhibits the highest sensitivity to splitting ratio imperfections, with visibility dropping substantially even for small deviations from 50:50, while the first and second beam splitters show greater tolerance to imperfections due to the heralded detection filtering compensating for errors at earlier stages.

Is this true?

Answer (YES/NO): NO